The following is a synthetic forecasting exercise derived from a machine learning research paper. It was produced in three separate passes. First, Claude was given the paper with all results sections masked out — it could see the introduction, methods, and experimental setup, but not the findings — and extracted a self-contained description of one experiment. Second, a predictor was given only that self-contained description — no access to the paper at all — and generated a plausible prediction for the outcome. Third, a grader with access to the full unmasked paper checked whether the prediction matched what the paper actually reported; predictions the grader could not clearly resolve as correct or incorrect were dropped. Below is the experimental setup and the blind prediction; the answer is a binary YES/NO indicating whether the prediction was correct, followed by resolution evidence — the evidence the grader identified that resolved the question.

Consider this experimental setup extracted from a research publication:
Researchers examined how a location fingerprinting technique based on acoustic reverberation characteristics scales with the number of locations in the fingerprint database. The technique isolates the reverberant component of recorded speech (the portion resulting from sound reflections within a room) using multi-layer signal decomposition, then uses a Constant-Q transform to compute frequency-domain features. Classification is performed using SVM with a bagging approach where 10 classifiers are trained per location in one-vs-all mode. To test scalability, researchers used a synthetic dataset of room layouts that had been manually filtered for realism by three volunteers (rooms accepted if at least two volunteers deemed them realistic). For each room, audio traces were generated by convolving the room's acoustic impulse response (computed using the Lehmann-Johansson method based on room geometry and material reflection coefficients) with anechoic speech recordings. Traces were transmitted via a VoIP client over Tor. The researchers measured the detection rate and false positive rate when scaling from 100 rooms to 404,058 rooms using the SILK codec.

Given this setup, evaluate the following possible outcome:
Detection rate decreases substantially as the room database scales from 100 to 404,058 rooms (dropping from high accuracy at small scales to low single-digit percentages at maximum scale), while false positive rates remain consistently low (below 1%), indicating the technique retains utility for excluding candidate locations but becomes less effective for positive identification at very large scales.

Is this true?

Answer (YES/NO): NO